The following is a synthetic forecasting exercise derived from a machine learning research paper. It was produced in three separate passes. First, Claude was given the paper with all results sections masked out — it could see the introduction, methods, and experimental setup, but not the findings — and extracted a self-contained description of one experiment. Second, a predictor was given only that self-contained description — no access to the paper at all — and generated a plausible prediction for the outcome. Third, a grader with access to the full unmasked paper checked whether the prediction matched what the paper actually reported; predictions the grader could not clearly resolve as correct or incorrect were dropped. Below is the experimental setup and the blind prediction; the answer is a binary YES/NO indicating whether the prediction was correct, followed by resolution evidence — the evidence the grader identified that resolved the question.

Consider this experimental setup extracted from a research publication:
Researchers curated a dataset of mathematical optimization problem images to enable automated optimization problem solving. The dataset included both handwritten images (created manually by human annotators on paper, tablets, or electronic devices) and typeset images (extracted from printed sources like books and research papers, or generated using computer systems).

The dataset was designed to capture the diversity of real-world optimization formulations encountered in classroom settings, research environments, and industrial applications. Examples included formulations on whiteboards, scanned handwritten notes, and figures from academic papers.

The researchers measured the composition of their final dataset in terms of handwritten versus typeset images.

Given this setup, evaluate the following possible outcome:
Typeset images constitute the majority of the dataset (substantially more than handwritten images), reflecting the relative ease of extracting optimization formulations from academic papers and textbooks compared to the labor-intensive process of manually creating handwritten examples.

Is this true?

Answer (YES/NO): NO